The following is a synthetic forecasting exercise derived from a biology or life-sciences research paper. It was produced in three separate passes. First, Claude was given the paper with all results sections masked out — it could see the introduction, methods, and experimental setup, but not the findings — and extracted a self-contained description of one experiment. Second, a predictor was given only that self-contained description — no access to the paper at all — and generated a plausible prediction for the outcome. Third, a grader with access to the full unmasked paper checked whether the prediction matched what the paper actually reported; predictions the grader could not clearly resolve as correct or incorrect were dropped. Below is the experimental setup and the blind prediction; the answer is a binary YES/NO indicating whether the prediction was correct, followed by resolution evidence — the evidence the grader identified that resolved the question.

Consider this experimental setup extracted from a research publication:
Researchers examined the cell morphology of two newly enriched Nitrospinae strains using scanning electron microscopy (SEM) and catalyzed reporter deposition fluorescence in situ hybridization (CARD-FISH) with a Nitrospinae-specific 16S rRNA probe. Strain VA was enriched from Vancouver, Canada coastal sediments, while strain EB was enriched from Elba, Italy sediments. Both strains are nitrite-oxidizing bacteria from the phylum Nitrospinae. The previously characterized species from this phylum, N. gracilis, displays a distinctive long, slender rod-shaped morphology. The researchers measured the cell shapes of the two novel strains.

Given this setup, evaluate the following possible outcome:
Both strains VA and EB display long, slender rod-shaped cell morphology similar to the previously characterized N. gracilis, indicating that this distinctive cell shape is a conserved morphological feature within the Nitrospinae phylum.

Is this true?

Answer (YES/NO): NO